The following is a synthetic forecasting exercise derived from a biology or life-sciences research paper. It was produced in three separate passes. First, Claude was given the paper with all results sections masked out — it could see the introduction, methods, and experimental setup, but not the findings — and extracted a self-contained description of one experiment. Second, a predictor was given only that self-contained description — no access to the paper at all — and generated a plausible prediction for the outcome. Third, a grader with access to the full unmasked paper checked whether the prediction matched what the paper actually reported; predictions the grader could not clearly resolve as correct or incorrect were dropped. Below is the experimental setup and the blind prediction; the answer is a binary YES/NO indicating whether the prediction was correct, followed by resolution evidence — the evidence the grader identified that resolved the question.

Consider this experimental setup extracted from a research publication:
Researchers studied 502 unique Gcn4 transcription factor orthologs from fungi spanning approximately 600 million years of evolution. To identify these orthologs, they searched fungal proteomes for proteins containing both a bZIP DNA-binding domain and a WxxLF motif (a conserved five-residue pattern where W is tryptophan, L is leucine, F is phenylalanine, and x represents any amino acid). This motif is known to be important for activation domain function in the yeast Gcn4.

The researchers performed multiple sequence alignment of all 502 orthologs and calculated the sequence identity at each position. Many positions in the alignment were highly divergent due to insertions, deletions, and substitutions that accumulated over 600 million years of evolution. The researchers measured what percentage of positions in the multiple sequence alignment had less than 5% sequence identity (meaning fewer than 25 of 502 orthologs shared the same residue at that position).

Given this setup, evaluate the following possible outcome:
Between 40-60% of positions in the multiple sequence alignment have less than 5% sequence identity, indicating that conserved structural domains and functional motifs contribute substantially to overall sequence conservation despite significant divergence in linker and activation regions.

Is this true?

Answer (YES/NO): NO